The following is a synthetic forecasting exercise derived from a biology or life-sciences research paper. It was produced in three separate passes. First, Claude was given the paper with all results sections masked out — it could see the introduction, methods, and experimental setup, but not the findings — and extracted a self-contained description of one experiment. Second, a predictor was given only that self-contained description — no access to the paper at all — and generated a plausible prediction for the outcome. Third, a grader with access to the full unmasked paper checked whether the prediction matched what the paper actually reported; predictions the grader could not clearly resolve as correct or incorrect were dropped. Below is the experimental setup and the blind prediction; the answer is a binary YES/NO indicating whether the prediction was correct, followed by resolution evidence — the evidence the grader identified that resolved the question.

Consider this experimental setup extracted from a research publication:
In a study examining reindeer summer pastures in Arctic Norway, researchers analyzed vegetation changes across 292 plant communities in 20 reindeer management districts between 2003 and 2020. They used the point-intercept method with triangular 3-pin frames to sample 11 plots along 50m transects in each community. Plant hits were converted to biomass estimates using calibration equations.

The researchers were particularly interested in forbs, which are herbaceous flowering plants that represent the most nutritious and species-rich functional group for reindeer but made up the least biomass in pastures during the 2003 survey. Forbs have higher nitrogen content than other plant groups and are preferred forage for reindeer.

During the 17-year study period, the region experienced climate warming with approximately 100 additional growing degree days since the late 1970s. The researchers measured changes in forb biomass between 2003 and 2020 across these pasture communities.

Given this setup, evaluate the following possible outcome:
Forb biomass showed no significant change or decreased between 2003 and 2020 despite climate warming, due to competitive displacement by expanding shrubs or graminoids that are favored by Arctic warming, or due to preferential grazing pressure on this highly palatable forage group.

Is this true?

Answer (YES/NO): YES